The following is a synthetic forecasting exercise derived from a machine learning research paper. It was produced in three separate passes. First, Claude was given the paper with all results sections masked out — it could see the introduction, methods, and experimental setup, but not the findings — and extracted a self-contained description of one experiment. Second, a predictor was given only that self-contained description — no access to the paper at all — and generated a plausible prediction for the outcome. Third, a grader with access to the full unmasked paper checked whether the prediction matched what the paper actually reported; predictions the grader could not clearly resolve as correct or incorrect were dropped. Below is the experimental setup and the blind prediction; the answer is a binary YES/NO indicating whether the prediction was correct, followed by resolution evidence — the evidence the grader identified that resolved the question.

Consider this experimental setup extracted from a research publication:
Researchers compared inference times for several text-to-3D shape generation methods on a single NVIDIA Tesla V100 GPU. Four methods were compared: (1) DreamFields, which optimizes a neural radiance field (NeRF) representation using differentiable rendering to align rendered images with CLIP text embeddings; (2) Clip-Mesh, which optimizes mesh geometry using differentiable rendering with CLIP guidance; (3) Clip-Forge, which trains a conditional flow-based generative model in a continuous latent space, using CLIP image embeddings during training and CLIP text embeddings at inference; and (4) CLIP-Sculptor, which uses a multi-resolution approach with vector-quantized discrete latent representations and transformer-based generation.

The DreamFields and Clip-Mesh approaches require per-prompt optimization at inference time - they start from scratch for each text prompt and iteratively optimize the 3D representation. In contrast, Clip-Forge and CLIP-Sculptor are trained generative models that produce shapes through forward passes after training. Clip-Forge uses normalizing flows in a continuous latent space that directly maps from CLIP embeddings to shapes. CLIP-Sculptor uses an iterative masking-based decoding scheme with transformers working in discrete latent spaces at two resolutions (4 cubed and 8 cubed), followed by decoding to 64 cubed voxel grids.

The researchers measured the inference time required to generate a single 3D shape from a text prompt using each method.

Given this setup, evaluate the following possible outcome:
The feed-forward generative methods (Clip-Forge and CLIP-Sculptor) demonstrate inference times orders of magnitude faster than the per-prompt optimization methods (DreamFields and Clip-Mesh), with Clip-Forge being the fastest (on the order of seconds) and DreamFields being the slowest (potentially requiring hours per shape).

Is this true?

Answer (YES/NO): NO